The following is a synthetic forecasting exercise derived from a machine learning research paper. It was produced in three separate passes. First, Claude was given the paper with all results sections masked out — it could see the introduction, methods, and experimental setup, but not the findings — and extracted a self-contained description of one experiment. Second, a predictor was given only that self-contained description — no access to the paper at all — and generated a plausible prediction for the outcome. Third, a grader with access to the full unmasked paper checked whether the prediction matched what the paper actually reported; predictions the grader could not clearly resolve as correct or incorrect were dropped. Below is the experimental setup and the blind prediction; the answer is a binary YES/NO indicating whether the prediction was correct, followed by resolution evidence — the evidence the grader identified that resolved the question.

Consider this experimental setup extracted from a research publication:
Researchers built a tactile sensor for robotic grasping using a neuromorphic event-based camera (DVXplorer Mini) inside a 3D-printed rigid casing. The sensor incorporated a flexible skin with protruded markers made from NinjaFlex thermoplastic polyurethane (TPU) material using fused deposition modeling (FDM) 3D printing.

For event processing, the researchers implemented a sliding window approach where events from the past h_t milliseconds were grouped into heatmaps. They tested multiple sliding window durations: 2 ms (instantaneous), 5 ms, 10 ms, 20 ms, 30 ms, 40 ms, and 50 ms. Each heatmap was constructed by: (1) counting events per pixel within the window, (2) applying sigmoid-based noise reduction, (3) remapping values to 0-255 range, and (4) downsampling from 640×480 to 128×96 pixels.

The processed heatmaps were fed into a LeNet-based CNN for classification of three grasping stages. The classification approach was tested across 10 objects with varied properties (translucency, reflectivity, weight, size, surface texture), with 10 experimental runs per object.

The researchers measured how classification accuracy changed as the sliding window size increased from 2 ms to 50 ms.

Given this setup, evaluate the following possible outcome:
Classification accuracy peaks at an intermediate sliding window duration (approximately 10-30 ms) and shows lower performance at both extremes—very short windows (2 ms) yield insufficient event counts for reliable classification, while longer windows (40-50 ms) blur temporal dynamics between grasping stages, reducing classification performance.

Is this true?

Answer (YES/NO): NO